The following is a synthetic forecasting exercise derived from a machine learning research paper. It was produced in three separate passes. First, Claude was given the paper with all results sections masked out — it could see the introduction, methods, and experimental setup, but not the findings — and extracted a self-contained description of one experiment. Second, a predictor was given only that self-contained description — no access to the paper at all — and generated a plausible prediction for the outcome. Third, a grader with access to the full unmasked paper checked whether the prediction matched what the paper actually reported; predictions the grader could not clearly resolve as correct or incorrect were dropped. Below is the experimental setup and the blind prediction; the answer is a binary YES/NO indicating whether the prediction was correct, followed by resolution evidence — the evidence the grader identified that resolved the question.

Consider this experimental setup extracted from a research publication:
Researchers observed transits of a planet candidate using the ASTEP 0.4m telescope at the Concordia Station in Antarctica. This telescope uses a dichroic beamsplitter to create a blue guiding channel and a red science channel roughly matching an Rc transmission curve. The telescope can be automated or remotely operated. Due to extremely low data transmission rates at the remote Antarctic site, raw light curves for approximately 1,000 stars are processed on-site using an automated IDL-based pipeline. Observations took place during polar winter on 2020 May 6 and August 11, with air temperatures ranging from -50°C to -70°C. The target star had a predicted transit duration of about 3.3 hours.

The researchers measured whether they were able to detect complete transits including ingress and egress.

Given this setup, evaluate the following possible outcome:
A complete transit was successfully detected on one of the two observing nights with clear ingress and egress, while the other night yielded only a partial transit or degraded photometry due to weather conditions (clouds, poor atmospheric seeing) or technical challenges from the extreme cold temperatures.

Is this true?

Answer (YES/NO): NO